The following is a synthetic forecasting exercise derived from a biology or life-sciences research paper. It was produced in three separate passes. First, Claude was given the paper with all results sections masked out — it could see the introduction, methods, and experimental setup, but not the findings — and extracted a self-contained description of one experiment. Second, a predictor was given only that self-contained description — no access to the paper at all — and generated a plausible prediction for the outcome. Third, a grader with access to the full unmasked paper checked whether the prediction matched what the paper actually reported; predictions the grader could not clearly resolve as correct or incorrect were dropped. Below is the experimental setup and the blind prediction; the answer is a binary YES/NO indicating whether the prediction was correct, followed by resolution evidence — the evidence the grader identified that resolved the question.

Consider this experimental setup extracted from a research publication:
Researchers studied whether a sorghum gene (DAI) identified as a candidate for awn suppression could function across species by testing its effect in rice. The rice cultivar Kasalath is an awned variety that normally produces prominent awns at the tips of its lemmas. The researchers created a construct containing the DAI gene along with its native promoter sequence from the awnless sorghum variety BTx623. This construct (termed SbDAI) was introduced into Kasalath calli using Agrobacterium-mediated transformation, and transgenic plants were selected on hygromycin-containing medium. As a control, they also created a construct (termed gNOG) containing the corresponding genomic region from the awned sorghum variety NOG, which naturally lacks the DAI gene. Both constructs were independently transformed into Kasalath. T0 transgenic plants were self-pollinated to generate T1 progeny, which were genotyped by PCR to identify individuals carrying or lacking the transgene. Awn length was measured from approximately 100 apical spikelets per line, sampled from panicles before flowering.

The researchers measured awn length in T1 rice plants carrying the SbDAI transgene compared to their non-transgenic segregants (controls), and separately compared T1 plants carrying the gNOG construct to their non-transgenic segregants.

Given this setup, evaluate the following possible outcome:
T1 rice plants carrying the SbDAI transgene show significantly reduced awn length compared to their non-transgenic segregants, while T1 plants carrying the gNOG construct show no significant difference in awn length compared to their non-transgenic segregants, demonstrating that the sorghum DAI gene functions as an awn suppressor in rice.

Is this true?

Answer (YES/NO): YES